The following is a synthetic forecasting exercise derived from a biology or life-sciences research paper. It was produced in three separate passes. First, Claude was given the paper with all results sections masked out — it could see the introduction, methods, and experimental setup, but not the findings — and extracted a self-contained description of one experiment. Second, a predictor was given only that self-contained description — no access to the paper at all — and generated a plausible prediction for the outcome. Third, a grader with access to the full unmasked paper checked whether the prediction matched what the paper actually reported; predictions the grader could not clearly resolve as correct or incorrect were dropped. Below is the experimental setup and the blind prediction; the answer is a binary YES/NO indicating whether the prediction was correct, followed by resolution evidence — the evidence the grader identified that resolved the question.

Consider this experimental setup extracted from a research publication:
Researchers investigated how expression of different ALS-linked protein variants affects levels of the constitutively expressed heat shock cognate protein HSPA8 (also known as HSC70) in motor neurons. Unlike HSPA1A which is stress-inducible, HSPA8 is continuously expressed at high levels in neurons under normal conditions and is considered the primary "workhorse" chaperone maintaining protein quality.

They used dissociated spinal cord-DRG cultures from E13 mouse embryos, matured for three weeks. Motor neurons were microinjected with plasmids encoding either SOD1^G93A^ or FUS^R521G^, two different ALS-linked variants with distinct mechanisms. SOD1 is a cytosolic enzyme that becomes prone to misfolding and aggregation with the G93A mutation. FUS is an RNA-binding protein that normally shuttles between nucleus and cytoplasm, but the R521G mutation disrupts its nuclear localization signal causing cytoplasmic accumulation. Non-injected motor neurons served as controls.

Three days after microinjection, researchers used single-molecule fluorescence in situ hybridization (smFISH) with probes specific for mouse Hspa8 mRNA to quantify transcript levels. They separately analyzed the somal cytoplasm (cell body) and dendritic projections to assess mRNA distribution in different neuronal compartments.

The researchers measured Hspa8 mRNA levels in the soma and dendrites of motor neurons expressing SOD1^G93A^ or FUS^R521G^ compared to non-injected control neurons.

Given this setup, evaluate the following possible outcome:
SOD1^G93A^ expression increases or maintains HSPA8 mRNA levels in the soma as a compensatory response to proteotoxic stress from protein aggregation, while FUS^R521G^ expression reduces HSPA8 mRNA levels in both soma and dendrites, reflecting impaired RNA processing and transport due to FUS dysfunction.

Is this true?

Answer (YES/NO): NO